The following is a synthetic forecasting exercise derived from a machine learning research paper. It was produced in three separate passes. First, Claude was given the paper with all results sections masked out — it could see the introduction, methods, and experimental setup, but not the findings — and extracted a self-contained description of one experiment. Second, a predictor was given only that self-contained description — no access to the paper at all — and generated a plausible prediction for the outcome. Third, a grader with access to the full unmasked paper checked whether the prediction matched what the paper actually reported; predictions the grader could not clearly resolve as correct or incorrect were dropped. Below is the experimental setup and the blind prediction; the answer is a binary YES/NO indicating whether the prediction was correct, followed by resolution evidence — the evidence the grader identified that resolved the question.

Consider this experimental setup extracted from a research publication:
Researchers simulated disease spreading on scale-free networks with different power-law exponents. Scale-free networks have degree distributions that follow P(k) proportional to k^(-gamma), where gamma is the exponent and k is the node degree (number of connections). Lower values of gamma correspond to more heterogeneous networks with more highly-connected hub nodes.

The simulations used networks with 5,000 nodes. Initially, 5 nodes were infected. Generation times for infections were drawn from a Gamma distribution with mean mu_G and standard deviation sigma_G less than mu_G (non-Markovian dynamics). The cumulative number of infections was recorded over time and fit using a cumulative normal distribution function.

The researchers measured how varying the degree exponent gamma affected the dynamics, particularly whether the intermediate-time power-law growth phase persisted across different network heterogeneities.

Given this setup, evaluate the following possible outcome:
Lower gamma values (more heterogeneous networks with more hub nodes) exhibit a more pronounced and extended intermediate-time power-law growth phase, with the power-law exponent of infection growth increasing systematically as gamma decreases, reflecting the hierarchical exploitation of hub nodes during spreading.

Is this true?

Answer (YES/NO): NO